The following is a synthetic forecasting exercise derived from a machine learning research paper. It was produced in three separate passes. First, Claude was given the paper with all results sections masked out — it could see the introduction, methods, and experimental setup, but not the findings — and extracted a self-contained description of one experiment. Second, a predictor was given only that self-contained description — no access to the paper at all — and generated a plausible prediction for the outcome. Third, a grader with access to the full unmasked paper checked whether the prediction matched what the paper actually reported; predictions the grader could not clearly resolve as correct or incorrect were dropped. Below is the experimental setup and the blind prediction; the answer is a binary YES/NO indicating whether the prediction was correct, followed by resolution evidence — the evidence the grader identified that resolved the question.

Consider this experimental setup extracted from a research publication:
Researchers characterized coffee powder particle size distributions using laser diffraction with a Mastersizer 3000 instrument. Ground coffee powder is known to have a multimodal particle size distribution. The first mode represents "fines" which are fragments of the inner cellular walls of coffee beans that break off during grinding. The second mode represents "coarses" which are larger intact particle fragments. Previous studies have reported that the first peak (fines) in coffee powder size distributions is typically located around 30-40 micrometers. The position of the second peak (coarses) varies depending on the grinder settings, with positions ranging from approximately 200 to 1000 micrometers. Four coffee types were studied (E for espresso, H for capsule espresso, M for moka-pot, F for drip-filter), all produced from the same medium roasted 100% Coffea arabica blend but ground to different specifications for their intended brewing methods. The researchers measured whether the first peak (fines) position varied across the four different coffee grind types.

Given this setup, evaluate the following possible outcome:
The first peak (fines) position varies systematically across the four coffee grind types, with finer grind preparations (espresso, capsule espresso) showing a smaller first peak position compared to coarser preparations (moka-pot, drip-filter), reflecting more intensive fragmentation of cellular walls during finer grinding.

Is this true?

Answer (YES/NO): NO